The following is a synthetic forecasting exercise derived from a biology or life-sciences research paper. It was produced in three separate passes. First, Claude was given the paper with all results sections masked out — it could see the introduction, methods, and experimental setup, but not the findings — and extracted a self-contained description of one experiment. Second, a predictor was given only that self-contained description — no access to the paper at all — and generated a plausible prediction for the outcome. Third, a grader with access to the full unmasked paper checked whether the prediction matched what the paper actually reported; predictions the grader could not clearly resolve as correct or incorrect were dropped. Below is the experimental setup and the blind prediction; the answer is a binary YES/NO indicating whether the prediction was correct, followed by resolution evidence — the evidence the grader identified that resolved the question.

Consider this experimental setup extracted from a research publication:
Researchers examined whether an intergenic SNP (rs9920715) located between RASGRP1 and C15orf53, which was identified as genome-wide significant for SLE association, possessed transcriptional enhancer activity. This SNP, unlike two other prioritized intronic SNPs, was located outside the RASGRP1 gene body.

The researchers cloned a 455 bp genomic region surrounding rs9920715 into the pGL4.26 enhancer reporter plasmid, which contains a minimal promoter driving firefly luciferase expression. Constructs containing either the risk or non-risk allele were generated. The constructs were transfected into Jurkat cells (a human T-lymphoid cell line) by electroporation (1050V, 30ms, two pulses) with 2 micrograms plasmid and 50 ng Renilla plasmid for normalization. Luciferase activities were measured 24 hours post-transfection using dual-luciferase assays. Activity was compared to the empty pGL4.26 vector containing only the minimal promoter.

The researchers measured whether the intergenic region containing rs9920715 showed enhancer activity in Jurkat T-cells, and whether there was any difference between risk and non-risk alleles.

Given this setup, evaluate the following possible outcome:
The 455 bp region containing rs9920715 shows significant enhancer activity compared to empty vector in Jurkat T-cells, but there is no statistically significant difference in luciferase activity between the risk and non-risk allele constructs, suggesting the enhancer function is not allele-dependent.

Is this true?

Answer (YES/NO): NO